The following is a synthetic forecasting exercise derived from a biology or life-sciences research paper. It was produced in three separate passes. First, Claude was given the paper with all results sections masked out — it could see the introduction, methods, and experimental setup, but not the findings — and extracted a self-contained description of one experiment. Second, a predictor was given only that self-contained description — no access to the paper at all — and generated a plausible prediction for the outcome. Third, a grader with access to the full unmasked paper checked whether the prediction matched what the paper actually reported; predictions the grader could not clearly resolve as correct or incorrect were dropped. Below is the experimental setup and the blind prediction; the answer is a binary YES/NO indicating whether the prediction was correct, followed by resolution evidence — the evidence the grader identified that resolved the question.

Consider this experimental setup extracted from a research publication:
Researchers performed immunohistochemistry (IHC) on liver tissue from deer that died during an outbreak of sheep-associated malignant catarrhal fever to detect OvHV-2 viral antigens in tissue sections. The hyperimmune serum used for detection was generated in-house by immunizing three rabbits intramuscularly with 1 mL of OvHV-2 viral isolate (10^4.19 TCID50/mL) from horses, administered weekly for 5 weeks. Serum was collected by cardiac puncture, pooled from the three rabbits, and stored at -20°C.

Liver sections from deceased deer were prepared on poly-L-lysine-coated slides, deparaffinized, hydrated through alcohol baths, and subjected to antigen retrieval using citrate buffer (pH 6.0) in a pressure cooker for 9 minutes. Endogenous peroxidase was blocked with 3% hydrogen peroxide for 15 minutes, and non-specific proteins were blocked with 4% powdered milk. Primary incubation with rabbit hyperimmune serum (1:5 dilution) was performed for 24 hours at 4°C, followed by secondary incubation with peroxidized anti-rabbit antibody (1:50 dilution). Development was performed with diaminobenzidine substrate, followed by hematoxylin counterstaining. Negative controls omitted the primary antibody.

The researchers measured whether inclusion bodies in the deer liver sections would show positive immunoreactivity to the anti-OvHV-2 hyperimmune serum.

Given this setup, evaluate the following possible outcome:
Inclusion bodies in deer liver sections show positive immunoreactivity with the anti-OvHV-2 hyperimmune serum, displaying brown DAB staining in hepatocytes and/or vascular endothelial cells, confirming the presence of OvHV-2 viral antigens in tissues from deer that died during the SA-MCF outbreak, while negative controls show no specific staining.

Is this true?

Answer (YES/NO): YES